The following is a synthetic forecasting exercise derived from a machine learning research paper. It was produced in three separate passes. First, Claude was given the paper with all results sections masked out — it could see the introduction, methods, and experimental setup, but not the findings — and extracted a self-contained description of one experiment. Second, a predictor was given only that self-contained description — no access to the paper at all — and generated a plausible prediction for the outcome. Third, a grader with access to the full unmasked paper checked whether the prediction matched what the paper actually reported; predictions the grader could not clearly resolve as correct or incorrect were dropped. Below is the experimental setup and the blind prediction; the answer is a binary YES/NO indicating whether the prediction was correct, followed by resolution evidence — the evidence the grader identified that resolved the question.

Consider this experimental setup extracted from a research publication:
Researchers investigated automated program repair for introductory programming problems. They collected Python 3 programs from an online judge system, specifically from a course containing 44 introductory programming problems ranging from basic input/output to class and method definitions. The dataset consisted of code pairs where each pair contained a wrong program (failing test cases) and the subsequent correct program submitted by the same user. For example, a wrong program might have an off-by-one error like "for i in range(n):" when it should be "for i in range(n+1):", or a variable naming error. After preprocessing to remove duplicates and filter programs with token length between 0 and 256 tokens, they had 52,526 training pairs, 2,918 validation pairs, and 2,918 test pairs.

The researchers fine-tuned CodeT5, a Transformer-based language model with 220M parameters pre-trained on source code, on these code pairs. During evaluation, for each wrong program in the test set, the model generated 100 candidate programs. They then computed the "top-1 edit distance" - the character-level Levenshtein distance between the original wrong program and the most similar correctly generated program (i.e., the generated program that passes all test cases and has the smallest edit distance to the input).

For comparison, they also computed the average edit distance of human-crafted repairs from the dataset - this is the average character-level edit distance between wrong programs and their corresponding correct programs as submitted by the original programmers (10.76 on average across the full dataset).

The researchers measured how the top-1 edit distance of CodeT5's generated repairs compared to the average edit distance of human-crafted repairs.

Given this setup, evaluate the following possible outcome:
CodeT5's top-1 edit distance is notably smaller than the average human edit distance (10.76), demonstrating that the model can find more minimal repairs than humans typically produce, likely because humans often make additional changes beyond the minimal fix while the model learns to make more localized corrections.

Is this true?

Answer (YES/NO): YES